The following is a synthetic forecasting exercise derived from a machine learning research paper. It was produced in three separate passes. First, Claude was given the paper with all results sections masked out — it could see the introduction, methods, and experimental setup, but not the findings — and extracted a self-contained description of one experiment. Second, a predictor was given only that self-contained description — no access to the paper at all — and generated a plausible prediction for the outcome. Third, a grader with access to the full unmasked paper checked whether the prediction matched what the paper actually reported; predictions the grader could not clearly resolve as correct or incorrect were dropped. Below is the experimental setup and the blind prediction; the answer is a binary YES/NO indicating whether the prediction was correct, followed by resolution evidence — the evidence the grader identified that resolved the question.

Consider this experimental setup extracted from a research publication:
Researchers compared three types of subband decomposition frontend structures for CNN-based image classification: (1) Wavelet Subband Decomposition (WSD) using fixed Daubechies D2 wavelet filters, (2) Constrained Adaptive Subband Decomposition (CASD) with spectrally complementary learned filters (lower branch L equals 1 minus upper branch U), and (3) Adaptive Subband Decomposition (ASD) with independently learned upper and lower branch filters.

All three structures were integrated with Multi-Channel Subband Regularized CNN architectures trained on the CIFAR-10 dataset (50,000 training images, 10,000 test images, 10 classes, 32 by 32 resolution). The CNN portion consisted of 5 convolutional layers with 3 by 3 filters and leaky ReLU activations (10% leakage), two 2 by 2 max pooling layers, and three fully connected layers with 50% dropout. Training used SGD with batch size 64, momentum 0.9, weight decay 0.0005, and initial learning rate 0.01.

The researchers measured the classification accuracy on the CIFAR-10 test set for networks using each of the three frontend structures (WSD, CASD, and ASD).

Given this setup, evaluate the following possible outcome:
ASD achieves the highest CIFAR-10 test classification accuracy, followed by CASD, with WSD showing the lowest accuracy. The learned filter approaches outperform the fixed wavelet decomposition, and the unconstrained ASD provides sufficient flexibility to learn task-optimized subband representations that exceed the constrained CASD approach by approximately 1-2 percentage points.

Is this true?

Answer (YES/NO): YES